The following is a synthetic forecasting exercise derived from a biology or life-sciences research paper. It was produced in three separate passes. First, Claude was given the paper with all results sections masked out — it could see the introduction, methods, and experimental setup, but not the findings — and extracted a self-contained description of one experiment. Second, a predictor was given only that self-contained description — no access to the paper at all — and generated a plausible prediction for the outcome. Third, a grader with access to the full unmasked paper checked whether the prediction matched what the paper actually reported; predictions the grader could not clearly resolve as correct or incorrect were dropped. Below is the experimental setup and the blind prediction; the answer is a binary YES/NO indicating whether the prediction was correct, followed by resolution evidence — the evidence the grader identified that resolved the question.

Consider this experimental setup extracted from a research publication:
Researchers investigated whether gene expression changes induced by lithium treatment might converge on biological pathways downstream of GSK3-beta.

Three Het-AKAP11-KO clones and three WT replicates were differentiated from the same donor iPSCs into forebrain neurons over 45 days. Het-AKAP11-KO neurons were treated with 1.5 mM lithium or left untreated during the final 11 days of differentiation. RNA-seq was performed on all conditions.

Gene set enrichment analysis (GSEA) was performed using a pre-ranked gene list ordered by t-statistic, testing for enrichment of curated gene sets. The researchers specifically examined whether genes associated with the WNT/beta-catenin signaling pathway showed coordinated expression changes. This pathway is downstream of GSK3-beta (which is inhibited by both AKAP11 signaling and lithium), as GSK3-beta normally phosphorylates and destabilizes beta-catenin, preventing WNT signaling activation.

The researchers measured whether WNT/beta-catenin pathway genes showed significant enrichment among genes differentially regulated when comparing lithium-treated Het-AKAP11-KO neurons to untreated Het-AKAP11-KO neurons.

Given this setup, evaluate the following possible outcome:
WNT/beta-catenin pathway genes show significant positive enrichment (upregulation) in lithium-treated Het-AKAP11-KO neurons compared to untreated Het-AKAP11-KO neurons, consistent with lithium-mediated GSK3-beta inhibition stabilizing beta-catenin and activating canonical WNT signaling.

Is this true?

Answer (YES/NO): NO